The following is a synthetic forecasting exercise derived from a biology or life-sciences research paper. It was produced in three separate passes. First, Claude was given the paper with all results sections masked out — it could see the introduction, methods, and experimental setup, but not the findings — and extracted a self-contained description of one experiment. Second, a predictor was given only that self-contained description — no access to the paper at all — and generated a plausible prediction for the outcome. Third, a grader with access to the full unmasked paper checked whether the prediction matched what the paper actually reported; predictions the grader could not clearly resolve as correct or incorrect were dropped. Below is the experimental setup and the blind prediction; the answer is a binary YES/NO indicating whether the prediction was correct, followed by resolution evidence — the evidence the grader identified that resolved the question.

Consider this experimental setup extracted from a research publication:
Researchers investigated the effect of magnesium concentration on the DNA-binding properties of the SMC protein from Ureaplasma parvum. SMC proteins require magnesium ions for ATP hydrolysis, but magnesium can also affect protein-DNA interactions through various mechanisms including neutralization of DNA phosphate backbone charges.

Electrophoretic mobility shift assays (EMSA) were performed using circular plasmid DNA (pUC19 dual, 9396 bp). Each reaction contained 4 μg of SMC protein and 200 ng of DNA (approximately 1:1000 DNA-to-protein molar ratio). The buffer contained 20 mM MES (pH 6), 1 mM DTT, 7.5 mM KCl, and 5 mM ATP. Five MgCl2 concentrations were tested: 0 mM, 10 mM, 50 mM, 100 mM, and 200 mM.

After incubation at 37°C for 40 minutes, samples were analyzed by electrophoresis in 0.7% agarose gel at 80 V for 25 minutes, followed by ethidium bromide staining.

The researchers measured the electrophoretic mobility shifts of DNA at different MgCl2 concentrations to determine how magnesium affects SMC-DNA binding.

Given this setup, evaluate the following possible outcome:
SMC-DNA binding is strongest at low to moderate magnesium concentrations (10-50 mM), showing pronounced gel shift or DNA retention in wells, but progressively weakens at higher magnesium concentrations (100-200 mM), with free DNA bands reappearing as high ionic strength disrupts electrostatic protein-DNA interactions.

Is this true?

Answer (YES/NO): NO